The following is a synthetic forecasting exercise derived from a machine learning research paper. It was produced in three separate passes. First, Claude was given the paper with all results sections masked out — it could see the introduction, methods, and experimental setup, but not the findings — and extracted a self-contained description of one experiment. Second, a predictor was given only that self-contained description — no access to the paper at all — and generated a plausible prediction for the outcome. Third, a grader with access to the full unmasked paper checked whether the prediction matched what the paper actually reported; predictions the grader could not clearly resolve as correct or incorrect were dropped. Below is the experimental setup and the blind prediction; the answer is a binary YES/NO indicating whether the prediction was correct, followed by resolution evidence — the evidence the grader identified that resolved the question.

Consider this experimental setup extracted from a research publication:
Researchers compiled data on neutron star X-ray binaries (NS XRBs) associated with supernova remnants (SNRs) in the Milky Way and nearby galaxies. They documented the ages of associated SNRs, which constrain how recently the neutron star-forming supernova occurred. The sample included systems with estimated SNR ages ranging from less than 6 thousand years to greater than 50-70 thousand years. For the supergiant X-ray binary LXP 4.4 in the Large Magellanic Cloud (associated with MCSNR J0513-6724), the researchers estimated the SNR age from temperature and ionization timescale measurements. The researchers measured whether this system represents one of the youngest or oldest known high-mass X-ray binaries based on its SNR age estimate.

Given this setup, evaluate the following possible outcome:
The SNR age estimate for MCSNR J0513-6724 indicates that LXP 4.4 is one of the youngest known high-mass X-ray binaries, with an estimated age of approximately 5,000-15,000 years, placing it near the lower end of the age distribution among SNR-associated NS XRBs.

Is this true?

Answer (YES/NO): NO